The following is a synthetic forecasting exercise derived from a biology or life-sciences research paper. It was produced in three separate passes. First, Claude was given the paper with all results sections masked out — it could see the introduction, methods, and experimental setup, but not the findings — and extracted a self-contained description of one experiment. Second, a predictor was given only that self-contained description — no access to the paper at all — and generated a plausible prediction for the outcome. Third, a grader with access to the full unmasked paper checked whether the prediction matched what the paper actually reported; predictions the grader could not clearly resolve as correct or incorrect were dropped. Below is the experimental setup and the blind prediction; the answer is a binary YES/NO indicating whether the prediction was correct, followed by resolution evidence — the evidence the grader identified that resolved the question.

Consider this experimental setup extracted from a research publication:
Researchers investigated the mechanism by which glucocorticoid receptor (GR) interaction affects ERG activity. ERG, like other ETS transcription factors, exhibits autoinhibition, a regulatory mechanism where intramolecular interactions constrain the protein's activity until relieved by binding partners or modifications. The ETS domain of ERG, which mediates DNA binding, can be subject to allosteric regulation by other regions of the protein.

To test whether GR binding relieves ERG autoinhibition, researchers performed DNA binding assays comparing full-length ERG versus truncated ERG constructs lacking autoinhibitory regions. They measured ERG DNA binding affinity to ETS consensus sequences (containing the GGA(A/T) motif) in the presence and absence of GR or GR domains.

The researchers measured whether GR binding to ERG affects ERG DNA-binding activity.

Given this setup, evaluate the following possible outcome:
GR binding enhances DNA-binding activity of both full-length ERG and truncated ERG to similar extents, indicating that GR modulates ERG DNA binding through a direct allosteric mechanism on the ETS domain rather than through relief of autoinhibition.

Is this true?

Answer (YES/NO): NO